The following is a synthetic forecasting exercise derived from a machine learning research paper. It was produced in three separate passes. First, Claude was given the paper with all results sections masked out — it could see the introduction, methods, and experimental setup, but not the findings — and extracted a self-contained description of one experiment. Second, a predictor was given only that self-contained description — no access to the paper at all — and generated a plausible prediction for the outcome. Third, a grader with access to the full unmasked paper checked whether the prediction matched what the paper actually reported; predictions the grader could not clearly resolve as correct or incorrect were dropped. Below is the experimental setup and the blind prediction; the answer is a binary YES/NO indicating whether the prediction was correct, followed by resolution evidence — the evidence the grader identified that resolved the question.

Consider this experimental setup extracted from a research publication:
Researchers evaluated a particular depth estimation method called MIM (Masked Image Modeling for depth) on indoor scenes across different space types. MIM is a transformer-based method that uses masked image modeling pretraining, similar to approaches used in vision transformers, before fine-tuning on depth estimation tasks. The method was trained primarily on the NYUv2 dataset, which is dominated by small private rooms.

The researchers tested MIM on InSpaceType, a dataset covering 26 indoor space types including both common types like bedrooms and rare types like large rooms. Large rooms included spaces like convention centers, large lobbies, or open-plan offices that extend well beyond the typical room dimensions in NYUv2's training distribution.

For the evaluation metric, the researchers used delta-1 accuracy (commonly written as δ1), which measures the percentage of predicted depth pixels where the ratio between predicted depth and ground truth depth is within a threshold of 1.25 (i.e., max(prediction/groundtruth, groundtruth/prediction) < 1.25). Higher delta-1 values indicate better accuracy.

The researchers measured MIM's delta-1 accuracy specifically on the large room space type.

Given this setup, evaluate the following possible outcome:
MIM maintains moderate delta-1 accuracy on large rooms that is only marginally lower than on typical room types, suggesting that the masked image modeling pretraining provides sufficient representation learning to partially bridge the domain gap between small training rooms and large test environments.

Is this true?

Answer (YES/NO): NO